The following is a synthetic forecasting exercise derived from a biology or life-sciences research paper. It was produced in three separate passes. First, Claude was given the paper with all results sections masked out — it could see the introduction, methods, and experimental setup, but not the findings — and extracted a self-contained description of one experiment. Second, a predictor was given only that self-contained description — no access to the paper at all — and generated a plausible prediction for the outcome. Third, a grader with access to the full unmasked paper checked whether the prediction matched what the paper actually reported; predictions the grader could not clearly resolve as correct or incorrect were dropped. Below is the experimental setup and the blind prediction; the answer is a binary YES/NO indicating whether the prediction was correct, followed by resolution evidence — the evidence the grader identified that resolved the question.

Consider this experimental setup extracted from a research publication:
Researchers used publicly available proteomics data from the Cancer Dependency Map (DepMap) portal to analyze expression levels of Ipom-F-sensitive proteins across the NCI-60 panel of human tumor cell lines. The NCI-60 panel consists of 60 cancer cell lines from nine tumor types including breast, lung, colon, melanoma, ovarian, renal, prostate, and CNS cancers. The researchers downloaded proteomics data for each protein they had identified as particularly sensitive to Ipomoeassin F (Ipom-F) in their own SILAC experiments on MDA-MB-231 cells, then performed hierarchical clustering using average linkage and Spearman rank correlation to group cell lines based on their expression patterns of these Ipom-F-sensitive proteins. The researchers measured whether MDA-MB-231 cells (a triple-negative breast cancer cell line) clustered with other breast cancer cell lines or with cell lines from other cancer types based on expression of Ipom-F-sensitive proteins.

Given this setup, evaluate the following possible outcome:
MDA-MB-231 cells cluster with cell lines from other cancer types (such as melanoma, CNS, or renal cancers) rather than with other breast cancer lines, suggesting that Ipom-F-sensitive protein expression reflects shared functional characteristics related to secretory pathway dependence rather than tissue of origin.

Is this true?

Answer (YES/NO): YES